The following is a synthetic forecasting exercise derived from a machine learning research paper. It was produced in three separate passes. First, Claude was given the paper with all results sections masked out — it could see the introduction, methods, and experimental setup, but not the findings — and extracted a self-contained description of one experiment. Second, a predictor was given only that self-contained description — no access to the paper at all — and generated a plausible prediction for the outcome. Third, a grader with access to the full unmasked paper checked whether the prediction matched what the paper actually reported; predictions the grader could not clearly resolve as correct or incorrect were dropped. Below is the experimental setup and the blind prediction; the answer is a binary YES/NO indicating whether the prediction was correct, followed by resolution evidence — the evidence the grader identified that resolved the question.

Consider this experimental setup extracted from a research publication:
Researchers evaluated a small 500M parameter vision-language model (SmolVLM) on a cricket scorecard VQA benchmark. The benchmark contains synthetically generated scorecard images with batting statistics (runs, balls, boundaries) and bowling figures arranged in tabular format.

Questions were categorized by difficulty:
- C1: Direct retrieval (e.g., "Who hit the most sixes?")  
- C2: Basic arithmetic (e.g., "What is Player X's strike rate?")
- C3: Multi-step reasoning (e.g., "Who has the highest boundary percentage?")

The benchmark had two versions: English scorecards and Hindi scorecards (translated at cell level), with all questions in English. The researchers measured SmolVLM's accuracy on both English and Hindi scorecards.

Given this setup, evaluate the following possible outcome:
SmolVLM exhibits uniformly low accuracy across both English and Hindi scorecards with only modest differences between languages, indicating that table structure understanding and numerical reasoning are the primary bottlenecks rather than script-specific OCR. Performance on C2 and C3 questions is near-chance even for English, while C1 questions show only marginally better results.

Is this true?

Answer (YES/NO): NO